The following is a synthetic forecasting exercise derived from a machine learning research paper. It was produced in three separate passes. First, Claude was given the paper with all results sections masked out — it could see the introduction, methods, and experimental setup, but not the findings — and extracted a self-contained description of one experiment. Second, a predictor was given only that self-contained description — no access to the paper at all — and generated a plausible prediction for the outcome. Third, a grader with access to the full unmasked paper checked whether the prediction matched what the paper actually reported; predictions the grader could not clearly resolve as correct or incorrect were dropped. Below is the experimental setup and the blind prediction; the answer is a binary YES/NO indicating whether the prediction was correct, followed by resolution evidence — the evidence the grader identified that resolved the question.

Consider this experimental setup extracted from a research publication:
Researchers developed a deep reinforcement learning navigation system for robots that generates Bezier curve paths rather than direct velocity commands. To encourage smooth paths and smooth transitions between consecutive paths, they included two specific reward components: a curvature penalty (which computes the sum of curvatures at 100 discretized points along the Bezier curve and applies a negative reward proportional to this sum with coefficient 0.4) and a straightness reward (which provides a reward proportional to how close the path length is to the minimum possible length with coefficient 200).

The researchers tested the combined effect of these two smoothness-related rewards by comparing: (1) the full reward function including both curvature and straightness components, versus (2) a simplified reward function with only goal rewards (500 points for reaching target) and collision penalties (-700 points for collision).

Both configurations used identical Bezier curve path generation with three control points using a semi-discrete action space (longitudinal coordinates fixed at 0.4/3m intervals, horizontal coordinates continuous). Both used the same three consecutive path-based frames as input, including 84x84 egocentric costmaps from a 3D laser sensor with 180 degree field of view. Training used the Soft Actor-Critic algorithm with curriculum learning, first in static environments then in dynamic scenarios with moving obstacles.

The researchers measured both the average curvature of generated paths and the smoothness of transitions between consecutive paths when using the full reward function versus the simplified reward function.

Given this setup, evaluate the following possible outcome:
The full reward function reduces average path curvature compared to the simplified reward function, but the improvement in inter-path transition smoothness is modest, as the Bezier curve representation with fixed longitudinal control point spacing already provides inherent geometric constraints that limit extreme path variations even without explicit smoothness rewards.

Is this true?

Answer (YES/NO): NO